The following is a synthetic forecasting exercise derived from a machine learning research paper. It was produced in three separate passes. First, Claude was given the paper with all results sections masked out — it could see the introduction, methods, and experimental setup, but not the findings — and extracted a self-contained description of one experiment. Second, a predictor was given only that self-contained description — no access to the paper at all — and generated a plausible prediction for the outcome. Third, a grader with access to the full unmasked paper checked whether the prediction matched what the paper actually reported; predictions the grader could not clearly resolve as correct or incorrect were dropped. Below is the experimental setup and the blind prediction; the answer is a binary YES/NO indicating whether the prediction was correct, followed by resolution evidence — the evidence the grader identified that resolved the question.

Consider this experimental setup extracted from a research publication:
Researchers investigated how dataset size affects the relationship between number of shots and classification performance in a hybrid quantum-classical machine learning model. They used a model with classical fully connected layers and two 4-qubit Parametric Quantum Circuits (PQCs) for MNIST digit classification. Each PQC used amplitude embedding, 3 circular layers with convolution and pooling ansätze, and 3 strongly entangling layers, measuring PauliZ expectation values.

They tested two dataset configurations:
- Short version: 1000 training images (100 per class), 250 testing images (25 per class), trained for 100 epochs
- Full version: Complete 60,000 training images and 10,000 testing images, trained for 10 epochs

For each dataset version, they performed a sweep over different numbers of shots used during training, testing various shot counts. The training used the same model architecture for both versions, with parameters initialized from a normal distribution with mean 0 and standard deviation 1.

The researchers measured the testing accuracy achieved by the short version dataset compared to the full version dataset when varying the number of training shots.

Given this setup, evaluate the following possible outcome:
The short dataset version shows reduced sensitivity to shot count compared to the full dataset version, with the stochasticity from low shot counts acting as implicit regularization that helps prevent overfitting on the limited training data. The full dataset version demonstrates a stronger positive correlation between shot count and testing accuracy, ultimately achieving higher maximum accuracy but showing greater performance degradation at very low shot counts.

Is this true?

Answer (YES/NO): NO